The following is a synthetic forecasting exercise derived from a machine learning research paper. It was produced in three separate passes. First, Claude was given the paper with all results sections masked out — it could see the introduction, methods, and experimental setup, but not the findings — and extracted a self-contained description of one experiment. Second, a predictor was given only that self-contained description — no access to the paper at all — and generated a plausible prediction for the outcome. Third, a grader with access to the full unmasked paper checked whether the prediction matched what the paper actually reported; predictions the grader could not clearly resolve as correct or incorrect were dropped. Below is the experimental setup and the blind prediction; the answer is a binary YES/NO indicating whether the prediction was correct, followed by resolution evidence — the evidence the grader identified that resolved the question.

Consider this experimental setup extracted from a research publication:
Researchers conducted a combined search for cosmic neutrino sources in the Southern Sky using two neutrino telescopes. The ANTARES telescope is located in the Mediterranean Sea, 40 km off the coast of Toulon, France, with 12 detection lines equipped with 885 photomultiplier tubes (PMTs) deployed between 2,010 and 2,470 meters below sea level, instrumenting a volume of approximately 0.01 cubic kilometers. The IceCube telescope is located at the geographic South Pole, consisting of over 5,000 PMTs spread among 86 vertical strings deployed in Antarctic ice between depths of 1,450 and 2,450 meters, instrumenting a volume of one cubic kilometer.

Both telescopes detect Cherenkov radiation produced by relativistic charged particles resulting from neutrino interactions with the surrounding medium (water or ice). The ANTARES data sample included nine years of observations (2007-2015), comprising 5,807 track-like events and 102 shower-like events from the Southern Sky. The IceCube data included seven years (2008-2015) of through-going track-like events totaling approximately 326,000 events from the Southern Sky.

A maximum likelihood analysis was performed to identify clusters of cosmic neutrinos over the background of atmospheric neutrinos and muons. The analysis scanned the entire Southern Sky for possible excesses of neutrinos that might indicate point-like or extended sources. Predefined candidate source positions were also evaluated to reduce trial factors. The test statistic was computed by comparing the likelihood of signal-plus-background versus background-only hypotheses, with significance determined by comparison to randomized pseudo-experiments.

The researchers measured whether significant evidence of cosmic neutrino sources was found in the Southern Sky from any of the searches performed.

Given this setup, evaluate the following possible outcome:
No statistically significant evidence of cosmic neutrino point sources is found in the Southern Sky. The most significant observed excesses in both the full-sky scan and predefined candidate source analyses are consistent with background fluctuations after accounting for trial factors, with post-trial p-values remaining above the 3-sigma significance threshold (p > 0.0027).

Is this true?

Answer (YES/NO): YES